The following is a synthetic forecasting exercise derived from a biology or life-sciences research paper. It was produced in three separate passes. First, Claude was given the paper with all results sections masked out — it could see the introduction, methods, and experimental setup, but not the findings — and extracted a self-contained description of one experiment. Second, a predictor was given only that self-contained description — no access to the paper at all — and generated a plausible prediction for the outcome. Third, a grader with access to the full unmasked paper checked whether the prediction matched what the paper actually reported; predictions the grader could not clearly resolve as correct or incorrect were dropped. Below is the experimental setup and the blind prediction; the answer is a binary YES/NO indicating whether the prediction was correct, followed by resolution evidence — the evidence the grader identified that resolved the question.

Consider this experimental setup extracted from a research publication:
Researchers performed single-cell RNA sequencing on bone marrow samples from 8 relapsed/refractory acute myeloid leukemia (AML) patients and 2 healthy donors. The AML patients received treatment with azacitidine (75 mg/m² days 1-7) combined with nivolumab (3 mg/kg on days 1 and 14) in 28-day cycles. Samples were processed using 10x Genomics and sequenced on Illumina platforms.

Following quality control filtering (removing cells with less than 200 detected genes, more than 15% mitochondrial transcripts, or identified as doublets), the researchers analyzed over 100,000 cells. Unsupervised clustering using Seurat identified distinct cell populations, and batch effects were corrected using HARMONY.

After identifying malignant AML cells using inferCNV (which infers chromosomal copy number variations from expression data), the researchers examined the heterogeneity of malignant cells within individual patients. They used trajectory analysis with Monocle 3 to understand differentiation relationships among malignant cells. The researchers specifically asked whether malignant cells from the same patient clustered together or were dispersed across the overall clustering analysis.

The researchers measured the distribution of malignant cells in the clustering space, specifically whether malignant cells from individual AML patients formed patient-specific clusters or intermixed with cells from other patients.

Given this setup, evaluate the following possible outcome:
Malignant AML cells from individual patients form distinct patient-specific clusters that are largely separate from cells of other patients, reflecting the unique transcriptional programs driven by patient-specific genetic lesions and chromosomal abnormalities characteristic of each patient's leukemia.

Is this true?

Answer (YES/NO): YES